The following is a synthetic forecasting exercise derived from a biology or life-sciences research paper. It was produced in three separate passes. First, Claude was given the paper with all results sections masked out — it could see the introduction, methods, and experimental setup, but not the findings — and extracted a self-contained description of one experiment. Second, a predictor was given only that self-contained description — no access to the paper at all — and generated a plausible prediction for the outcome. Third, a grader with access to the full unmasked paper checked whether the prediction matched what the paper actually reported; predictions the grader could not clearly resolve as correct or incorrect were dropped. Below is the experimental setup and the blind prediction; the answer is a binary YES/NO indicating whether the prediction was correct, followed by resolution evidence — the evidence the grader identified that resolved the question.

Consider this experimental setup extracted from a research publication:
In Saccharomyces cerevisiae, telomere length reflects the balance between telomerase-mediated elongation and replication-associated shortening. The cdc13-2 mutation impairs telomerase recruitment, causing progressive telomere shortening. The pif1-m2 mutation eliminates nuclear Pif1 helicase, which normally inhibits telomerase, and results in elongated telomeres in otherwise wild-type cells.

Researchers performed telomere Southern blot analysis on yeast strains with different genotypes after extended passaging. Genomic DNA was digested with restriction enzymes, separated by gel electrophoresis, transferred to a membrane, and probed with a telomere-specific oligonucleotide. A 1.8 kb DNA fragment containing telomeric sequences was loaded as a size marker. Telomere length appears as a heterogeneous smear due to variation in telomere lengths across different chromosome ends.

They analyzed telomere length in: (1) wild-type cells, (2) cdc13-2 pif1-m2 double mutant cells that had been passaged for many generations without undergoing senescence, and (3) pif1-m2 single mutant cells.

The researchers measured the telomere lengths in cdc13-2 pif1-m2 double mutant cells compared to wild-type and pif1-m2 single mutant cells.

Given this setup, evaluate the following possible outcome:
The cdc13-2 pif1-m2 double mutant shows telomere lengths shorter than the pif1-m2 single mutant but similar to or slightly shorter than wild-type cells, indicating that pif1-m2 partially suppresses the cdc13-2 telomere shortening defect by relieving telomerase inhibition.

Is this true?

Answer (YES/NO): YES